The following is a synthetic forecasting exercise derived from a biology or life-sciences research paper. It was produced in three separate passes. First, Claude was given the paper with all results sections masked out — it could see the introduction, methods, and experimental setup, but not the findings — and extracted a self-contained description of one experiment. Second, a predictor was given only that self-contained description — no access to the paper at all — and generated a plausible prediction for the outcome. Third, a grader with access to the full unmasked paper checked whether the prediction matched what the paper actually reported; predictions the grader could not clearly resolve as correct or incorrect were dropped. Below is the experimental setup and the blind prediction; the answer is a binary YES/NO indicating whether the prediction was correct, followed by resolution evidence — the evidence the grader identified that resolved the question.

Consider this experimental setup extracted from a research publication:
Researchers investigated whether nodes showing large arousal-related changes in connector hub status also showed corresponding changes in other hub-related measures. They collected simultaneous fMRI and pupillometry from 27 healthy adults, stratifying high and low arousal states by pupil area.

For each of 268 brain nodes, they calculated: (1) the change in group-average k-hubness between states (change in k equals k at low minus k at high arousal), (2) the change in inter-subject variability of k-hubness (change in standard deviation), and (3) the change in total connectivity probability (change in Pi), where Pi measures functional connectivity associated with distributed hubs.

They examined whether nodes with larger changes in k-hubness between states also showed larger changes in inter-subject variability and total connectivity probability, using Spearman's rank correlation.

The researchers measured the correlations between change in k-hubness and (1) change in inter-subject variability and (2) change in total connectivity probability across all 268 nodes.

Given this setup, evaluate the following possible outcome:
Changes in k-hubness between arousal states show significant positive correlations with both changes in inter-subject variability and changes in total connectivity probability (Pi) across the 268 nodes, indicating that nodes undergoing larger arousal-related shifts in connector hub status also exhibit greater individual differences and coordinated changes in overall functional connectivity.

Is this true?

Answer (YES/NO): YES